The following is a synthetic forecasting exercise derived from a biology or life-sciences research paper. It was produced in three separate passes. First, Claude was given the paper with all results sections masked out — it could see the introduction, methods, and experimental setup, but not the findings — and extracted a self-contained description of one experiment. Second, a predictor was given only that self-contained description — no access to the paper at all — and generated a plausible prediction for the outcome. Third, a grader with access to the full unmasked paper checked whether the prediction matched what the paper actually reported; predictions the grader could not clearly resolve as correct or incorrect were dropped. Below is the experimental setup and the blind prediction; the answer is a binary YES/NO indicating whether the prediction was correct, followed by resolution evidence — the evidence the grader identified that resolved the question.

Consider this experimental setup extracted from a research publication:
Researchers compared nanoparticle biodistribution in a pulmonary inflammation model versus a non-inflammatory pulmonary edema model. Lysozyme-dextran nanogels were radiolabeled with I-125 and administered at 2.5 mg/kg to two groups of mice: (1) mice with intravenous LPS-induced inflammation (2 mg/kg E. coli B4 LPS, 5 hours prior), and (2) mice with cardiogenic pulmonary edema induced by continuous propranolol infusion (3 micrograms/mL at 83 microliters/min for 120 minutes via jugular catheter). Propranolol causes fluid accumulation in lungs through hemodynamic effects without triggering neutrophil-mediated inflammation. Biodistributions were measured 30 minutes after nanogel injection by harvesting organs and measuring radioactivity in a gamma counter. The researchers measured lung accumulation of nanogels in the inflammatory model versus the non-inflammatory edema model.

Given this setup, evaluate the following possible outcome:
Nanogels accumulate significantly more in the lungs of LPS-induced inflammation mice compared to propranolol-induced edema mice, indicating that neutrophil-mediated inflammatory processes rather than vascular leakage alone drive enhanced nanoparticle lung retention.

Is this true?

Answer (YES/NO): YES